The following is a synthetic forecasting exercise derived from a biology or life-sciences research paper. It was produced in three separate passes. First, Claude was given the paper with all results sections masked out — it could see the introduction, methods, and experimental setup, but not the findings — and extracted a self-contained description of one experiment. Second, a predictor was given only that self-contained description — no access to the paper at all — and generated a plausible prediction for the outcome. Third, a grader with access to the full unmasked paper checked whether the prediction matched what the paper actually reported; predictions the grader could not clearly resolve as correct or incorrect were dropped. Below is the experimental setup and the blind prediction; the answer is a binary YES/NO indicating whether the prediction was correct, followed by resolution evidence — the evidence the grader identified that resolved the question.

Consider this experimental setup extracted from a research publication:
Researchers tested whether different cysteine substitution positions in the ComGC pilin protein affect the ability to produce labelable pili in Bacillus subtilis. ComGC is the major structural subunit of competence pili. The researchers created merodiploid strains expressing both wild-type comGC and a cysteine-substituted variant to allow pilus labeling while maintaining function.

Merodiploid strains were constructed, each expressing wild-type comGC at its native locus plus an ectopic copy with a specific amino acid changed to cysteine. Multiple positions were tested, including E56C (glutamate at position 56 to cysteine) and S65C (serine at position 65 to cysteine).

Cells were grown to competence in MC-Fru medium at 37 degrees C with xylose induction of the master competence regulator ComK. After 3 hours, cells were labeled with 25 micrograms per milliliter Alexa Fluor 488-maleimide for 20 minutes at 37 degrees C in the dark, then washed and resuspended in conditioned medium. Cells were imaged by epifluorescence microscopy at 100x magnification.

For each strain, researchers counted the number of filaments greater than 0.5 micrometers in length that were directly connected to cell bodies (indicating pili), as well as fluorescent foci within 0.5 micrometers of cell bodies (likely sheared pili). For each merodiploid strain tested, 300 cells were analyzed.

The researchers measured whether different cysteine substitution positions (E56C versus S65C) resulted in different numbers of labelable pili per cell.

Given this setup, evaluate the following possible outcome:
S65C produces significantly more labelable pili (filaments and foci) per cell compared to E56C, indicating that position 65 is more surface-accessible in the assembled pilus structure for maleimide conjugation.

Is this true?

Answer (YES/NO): YES